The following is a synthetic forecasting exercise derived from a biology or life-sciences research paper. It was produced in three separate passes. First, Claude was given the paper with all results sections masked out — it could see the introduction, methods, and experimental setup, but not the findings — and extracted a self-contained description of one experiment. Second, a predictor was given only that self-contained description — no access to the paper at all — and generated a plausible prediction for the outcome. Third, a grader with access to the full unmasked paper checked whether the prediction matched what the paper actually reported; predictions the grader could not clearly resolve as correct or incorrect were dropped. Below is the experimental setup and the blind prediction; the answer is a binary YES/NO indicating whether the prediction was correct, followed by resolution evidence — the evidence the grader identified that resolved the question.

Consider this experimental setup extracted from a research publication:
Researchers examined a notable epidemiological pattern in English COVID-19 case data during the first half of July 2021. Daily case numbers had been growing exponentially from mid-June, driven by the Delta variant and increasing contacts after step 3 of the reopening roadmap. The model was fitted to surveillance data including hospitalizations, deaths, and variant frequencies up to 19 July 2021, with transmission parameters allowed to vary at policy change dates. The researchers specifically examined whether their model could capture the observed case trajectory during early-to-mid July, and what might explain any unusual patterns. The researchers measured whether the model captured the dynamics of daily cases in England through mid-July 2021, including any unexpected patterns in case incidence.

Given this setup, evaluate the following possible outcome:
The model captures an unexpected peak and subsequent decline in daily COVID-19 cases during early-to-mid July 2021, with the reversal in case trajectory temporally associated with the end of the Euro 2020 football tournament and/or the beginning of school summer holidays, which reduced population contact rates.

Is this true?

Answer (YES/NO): YES